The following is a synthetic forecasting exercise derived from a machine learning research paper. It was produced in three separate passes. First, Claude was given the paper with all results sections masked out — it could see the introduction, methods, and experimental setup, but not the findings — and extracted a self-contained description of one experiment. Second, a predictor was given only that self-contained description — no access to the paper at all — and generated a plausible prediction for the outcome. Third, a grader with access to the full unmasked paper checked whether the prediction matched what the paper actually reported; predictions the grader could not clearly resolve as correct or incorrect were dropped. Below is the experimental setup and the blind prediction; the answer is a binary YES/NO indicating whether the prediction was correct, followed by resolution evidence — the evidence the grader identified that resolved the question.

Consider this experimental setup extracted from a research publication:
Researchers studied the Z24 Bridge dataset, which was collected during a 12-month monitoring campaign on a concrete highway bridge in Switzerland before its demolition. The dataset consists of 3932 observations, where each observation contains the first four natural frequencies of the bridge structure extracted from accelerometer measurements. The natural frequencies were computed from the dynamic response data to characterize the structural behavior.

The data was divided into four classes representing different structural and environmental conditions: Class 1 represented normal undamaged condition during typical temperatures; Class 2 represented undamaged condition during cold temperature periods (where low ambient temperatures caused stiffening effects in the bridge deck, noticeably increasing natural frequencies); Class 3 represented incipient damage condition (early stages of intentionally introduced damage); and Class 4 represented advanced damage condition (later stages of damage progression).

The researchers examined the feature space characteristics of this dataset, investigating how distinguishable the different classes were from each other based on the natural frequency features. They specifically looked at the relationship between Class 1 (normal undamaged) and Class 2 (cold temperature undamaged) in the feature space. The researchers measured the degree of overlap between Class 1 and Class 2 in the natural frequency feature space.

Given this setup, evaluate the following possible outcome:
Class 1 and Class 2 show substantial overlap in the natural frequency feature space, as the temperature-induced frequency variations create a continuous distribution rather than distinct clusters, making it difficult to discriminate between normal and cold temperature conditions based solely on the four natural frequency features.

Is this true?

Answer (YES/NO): YES